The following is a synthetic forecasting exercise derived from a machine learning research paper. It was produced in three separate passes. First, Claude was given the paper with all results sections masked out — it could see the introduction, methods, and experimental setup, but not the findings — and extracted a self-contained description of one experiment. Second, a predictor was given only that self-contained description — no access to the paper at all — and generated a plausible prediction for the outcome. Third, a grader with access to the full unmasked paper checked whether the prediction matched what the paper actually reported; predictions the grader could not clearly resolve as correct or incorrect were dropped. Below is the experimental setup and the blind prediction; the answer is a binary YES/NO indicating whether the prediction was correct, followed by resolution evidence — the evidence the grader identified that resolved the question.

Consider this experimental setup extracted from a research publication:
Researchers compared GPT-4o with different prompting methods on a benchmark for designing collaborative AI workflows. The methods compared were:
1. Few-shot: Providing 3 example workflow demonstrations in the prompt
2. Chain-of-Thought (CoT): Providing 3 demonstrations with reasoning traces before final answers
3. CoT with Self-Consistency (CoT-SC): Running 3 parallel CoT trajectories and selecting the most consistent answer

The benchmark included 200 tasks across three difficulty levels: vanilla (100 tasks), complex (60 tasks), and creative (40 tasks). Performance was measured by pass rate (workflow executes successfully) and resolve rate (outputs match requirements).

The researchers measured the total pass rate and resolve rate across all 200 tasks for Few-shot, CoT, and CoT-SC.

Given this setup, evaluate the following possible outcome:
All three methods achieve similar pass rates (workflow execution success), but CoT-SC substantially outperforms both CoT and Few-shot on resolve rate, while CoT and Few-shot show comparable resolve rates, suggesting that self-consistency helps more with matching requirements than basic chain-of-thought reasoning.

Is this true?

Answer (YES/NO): NO